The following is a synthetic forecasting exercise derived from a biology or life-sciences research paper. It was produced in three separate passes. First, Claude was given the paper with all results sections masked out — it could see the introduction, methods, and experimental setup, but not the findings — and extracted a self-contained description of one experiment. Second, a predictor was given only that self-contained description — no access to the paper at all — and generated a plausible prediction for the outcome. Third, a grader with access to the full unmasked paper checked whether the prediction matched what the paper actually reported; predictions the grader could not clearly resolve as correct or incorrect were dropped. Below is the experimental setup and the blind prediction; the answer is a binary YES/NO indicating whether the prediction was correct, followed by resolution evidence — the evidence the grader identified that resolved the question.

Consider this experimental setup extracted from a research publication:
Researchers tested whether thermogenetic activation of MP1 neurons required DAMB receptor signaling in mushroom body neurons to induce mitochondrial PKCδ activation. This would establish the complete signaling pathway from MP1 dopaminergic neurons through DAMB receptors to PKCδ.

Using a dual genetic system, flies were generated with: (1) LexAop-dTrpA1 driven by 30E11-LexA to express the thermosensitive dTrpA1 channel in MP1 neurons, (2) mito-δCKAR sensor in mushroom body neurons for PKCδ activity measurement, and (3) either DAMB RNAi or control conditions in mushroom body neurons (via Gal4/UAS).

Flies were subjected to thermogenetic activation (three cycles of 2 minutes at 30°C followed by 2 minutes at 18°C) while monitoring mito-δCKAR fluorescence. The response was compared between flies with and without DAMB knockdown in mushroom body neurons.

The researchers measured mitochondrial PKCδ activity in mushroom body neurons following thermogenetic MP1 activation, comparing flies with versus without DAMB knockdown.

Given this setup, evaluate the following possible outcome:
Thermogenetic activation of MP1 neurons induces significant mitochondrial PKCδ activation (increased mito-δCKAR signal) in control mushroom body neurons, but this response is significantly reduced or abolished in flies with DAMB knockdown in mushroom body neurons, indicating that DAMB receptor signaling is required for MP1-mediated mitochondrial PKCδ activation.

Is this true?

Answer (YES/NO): YES